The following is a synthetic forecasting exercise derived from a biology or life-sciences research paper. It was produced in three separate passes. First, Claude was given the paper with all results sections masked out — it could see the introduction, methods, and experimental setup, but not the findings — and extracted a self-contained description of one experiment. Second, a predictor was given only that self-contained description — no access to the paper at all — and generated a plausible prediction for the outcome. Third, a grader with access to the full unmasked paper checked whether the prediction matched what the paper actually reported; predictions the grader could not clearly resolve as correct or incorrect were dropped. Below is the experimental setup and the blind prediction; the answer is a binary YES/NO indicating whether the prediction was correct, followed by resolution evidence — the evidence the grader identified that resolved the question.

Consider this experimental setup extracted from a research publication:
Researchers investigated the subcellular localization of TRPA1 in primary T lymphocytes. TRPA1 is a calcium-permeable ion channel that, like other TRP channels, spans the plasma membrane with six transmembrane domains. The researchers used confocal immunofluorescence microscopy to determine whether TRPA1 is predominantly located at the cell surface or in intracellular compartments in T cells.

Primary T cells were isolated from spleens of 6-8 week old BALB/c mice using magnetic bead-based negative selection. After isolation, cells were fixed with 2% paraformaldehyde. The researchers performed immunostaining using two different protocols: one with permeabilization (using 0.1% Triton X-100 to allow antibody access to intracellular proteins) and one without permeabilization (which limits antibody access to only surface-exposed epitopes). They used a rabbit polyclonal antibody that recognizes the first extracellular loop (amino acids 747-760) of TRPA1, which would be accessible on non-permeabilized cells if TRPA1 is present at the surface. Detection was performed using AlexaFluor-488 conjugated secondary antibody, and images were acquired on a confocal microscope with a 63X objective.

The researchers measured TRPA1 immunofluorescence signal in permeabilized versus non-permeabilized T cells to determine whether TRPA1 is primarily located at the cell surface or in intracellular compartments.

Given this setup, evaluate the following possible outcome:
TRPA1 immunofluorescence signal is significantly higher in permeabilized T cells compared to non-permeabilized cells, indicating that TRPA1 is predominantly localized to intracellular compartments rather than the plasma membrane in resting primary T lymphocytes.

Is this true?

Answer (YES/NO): NO